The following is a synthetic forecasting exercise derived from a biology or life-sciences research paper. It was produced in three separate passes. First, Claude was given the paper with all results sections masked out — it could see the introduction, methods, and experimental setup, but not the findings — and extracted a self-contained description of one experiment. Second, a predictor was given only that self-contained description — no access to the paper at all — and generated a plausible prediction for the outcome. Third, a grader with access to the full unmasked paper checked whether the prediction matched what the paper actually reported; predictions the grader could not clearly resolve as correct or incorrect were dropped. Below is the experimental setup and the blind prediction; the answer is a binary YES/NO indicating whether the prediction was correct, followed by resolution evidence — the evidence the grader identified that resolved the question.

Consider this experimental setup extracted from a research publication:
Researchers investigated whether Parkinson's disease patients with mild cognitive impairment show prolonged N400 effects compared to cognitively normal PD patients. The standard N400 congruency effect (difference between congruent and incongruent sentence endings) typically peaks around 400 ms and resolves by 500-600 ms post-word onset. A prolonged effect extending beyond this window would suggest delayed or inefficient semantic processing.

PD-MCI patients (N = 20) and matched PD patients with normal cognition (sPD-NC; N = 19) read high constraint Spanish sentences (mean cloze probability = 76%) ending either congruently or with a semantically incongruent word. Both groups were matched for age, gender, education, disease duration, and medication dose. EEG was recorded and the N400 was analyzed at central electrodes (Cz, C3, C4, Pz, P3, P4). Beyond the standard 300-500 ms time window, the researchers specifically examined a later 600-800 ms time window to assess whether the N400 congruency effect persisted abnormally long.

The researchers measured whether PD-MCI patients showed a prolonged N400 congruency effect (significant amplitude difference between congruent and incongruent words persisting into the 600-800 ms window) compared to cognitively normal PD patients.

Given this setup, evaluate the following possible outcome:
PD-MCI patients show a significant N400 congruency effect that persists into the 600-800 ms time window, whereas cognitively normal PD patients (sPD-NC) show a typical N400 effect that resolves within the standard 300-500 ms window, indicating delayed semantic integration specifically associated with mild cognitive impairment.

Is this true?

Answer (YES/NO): YES